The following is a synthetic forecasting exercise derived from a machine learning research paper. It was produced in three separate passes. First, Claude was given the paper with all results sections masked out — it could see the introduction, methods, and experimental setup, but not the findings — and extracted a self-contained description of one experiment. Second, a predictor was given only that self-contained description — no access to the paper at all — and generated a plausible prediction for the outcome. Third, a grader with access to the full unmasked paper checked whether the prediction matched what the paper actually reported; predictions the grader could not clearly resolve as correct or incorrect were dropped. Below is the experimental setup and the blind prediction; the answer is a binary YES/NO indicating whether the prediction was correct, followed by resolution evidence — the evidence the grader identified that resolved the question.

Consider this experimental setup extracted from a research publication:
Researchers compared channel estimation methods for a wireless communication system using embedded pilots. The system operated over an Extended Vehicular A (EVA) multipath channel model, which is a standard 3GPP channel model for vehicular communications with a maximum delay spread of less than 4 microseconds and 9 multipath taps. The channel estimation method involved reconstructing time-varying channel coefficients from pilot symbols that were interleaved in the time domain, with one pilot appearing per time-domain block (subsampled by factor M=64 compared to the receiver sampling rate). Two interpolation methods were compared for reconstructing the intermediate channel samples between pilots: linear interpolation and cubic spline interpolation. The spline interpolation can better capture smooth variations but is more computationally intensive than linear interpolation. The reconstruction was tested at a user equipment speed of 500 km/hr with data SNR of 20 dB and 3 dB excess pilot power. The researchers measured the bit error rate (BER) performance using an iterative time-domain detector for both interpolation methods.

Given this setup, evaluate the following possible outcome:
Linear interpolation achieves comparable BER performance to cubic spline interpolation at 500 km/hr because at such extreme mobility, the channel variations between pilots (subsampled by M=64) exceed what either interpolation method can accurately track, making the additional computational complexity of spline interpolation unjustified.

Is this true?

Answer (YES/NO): YES